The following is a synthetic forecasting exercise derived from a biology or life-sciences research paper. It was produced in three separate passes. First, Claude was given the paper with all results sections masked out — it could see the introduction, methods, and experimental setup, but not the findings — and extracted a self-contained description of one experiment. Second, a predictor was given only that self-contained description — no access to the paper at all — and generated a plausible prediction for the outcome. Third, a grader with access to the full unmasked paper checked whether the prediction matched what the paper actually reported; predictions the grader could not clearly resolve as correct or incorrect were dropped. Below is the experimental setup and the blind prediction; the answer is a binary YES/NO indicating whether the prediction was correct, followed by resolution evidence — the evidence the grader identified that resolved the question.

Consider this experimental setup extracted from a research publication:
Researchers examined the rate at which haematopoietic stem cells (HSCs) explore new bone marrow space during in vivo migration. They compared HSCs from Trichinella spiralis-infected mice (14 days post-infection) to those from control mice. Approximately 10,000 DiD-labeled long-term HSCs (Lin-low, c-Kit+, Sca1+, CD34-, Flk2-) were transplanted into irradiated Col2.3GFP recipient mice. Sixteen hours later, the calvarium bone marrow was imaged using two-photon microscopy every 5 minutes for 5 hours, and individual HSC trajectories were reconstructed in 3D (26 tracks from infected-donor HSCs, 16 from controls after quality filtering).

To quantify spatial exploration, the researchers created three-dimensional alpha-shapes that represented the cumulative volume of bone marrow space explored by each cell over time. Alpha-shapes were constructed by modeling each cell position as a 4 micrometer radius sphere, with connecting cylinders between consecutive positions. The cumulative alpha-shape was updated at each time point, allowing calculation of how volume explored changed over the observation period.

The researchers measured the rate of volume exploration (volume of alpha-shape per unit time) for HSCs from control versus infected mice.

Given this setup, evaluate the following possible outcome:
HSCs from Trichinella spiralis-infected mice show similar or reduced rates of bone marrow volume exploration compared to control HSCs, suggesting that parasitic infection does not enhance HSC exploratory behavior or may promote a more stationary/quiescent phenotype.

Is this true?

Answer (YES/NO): NO